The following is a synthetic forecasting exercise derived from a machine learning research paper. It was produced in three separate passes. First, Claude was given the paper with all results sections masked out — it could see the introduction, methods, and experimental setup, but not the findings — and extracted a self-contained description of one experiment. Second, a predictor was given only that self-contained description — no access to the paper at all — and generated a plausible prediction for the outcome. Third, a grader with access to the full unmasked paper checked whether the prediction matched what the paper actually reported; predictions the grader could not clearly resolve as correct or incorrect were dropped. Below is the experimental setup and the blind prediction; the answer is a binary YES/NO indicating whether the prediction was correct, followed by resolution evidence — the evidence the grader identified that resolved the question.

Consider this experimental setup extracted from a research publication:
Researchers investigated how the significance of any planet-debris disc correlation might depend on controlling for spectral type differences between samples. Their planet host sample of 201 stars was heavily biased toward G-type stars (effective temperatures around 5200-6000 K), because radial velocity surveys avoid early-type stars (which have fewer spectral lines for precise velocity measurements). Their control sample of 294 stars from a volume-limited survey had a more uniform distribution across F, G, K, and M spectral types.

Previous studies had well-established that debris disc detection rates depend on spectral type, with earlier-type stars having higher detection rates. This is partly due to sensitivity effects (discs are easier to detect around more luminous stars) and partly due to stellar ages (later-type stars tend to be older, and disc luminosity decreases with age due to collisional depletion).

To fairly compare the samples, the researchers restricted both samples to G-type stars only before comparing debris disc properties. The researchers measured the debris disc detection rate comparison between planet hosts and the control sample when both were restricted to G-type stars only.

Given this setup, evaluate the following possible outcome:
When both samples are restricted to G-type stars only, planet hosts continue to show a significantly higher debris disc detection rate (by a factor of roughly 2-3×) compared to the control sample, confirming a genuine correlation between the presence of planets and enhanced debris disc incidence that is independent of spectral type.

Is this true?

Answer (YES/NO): NO